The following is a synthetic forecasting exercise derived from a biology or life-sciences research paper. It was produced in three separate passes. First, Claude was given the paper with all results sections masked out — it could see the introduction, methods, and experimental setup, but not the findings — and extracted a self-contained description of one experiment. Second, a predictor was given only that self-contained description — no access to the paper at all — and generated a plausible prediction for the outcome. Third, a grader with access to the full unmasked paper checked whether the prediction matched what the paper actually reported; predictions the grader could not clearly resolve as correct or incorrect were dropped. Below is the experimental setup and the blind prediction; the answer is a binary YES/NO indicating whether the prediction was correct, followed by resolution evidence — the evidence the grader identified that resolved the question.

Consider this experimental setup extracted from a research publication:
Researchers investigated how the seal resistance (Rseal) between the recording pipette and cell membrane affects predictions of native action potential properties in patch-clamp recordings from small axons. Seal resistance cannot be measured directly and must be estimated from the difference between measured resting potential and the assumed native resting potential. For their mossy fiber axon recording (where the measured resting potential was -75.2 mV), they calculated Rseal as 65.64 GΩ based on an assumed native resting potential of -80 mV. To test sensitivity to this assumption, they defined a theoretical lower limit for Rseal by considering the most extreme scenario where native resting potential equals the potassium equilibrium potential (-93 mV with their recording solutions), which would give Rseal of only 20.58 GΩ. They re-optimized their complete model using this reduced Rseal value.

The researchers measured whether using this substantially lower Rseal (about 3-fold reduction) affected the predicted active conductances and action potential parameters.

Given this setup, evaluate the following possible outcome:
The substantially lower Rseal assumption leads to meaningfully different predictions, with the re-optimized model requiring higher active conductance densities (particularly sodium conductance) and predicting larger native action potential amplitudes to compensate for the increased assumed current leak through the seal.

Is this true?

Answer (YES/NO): NO